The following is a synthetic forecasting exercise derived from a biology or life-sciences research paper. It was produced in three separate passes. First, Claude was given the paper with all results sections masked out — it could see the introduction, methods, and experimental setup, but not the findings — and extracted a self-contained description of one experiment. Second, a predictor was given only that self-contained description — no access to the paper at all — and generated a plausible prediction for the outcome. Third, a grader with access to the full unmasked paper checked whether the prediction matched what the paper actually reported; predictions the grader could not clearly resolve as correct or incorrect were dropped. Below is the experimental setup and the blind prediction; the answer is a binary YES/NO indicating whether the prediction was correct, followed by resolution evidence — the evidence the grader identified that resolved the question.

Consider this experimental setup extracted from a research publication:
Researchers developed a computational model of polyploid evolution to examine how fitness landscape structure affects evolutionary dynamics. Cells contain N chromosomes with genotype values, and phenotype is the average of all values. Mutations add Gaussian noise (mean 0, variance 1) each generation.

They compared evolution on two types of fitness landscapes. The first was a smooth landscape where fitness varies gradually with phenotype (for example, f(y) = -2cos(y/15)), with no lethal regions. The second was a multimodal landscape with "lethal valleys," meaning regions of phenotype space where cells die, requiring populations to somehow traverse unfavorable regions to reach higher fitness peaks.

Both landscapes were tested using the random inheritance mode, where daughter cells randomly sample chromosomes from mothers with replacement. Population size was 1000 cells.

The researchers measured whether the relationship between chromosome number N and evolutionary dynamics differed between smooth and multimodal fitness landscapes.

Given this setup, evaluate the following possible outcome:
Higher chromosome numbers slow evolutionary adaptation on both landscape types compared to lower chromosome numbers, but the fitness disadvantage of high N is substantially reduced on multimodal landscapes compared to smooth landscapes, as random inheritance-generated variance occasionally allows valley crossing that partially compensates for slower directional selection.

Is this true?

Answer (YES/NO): NO